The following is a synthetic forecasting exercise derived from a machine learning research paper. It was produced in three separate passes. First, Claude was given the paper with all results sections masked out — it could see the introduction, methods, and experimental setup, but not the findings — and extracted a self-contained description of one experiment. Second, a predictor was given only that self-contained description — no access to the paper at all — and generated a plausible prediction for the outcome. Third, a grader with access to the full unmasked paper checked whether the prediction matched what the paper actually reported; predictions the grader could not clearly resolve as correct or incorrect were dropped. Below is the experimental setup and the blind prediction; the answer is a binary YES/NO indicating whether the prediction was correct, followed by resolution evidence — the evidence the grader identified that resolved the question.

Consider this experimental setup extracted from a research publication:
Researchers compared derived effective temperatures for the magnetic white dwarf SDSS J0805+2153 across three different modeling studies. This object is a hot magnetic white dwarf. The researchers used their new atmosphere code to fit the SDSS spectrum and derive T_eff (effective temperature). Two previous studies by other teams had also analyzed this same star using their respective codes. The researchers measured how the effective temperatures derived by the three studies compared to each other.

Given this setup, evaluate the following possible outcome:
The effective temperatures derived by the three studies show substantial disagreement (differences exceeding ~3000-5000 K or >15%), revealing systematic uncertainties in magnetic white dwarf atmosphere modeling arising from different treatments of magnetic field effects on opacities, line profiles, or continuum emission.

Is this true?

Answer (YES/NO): YES